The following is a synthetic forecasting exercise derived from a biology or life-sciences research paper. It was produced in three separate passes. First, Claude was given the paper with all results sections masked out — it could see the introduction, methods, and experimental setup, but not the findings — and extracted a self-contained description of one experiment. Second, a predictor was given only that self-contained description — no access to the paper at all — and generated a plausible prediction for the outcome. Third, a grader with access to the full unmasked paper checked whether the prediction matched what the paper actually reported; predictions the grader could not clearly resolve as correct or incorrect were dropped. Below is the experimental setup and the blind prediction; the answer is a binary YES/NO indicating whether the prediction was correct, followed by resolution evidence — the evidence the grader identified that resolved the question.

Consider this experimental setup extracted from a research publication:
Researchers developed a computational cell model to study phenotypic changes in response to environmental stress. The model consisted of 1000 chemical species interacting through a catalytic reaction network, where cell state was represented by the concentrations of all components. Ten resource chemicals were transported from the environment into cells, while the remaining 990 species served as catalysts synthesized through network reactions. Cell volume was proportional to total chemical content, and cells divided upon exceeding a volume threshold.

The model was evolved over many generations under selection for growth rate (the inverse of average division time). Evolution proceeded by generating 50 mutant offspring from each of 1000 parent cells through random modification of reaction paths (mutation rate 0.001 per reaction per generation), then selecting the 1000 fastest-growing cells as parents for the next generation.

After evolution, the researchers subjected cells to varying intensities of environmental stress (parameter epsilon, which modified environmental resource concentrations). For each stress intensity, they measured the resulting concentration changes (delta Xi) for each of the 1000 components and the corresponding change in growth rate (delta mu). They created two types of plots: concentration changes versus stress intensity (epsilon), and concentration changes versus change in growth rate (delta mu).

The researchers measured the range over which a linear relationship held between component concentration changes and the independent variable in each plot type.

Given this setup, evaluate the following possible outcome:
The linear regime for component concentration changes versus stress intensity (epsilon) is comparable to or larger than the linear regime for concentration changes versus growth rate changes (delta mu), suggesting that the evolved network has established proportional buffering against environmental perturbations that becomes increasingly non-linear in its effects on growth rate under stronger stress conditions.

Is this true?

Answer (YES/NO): NO